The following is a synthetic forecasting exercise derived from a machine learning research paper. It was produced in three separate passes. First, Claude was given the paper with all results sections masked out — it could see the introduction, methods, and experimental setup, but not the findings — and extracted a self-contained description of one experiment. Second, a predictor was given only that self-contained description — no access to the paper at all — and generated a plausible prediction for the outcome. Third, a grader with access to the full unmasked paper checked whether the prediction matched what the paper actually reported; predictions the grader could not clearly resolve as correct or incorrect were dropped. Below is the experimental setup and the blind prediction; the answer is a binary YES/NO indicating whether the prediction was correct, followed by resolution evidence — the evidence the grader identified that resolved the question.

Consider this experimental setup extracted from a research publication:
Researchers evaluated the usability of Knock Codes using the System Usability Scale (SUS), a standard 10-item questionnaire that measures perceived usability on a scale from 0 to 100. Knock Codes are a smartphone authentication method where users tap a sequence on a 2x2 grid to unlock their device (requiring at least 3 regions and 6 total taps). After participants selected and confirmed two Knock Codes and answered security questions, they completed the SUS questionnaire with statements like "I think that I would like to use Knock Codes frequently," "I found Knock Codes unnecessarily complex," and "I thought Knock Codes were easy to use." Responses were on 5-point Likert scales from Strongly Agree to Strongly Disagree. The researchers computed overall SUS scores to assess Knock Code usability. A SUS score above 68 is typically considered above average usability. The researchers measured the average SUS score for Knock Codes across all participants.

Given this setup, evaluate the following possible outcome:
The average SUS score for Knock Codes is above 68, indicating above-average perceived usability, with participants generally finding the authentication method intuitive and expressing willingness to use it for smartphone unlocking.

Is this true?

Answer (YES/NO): NO